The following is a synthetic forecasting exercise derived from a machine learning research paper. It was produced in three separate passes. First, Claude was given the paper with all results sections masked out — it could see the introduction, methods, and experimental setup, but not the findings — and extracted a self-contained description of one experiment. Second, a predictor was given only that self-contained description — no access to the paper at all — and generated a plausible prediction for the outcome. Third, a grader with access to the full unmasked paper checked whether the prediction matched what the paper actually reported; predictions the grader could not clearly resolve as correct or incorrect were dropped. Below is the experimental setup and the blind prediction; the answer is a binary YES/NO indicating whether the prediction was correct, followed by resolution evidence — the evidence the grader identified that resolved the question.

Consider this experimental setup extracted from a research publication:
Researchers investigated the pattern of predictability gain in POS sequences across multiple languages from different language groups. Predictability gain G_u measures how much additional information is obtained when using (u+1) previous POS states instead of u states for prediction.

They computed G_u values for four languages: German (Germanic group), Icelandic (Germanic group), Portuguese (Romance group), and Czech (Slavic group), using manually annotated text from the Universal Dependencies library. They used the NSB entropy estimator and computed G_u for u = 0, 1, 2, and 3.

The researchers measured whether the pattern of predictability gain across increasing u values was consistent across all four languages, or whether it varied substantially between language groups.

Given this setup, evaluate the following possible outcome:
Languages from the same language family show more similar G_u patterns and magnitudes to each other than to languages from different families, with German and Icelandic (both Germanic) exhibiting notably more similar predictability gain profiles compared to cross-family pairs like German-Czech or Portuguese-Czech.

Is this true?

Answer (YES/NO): NO